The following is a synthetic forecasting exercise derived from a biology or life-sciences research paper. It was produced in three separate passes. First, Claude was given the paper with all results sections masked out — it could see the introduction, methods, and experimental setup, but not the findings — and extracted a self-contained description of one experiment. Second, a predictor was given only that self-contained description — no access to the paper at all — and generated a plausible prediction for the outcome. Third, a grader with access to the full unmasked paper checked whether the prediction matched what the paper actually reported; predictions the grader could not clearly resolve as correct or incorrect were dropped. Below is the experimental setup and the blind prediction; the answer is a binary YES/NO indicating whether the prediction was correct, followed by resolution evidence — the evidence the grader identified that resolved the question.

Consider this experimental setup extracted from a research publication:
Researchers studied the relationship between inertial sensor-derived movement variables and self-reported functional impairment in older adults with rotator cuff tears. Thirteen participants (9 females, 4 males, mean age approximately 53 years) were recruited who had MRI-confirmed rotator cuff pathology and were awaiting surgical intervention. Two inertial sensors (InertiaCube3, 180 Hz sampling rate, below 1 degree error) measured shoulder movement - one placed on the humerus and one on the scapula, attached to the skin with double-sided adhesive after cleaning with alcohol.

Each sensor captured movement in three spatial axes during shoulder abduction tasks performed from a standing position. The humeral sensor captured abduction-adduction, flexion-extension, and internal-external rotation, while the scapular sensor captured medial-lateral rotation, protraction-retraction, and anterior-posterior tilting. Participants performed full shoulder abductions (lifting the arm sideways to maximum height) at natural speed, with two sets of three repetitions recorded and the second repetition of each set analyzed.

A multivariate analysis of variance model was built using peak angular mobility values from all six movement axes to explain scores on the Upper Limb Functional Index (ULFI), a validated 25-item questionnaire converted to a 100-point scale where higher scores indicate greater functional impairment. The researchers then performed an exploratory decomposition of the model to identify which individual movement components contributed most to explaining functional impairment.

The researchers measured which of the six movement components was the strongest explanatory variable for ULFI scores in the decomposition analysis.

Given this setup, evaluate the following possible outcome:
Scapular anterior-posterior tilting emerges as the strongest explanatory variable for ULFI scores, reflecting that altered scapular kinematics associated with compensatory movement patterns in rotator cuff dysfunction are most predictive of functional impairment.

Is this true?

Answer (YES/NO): NO